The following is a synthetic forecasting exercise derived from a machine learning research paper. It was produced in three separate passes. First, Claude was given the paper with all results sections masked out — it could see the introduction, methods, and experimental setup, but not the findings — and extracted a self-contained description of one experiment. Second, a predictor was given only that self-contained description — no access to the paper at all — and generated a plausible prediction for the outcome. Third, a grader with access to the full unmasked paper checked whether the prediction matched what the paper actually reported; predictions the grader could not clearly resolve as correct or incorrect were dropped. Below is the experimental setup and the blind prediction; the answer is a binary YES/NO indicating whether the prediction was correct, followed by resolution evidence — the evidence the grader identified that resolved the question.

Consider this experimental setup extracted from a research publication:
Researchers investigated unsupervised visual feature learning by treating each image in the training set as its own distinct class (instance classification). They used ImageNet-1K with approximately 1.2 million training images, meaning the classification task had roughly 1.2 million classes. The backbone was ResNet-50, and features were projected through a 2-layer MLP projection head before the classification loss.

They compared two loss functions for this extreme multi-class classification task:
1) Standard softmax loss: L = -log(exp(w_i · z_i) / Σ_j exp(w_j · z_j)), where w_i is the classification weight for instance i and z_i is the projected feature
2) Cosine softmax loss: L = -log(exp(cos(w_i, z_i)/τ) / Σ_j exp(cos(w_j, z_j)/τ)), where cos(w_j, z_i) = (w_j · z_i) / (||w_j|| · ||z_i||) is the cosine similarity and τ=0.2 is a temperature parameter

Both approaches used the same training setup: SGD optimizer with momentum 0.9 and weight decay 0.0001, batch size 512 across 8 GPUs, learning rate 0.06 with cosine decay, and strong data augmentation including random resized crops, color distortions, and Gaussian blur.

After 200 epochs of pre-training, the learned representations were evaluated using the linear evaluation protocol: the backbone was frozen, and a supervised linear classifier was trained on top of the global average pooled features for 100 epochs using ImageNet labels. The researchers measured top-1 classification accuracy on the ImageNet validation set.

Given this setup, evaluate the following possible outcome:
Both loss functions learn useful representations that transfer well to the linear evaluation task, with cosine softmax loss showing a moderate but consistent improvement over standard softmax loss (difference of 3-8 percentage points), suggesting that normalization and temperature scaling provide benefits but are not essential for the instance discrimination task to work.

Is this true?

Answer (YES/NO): NO